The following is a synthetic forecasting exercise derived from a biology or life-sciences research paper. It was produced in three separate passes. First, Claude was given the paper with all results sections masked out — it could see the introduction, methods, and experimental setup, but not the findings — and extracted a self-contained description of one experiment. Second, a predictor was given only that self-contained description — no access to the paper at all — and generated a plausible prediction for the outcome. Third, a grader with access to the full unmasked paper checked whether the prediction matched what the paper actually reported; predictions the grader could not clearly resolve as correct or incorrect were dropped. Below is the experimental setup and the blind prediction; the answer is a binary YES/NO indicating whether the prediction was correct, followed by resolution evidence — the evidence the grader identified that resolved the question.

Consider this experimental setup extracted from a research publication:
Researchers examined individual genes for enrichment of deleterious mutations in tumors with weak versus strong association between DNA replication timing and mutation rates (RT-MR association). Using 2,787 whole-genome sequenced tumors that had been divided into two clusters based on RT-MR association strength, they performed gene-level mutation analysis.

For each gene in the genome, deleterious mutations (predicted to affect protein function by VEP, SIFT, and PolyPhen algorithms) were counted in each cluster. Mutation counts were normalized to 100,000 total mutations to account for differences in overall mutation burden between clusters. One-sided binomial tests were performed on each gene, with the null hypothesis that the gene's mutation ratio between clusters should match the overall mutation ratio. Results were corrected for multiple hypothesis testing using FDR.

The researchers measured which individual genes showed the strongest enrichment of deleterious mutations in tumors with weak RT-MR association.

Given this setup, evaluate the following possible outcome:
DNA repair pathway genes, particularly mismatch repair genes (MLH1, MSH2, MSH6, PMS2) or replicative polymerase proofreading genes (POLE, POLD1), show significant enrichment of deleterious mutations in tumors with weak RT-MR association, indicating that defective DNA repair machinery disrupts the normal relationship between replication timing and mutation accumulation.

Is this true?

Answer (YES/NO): NO